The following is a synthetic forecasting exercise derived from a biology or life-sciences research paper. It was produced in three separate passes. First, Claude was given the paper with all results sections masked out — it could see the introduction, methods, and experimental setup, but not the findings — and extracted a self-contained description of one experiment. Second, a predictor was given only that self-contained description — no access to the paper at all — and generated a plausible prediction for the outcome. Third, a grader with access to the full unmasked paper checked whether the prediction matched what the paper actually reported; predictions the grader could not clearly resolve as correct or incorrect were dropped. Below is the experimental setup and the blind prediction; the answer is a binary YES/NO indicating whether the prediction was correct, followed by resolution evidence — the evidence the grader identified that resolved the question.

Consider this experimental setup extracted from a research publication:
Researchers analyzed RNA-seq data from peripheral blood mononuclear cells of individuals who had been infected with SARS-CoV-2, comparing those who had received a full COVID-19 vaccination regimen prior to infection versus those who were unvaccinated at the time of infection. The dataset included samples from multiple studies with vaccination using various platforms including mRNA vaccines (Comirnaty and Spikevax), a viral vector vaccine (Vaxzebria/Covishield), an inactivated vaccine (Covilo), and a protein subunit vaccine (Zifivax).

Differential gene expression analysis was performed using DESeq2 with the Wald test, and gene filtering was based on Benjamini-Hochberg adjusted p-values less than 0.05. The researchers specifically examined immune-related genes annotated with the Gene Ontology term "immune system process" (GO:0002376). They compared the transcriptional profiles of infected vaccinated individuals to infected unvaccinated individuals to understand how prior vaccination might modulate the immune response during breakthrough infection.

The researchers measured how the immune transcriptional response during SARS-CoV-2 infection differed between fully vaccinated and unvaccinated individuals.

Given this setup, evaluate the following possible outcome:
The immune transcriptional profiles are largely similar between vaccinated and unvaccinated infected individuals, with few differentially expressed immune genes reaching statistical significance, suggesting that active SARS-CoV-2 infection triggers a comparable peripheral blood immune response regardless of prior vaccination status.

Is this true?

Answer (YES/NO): NO